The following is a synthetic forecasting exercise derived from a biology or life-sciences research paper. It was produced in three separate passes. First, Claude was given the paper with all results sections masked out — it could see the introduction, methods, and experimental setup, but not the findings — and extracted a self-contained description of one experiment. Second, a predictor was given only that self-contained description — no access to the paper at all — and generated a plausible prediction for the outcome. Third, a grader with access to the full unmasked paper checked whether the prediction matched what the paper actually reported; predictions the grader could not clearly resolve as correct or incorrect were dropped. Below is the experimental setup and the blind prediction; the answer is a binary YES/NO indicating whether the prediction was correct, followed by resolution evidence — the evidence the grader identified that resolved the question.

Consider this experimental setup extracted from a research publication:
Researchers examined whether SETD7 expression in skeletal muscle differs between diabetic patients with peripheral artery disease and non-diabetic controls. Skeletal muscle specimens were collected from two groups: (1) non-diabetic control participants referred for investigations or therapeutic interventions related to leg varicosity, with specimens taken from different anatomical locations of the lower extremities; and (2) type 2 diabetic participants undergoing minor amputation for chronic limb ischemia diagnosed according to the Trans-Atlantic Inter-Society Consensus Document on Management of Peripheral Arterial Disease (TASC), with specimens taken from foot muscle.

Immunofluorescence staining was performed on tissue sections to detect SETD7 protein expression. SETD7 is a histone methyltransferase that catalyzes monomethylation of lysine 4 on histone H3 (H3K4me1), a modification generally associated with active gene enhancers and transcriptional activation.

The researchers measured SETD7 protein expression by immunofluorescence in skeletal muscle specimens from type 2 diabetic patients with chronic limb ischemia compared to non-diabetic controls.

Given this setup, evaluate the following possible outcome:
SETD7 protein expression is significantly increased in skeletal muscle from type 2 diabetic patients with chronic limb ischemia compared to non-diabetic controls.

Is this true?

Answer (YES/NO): YES